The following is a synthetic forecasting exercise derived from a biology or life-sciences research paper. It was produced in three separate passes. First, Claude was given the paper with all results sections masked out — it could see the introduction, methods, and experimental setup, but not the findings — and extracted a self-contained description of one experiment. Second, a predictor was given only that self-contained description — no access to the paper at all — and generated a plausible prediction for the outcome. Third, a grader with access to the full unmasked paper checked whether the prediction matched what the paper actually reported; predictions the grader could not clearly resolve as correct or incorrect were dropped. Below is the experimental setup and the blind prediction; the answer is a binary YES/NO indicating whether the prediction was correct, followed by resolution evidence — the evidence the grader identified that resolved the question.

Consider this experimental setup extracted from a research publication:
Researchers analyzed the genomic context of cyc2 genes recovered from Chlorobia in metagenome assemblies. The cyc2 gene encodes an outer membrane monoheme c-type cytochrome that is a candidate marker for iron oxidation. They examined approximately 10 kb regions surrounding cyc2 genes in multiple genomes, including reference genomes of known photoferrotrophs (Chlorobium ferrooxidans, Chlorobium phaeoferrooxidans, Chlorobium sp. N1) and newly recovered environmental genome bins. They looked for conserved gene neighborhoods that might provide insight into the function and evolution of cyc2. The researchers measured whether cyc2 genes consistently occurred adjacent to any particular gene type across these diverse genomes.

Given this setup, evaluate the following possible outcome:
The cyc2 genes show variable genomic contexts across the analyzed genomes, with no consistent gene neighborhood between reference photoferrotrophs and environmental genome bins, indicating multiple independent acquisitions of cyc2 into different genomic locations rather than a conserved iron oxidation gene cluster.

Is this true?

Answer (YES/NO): NO